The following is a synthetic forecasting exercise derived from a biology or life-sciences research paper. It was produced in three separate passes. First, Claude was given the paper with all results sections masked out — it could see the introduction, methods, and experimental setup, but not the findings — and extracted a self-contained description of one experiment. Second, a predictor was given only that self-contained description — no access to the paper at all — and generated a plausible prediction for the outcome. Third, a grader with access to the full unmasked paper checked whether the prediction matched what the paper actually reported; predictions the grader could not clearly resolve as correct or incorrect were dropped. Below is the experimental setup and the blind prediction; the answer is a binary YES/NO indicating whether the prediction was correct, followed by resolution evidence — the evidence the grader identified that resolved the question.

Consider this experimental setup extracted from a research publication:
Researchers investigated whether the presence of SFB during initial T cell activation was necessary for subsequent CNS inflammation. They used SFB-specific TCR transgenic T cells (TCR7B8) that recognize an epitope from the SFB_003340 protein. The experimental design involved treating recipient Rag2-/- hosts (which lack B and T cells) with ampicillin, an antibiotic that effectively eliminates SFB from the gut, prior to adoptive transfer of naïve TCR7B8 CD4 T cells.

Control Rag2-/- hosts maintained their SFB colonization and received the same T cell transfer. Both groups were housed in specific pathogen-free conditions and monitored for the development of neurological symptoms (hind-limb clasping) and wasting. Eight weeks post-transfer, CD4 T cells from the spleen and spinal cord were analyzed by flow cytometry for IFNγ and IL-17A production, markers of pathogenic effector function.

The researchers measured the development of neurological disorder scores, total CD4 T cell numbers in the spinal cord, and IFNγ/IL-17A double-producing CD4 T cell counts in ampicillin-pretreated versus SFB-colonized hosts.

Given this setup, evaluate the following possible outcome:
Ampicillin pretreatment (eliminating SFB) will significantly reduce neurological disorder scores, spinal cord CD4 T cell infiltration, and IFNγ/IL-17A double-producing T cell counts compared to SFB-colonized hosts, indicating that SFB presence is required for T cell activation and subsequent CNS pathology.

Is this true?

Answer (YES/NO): YES